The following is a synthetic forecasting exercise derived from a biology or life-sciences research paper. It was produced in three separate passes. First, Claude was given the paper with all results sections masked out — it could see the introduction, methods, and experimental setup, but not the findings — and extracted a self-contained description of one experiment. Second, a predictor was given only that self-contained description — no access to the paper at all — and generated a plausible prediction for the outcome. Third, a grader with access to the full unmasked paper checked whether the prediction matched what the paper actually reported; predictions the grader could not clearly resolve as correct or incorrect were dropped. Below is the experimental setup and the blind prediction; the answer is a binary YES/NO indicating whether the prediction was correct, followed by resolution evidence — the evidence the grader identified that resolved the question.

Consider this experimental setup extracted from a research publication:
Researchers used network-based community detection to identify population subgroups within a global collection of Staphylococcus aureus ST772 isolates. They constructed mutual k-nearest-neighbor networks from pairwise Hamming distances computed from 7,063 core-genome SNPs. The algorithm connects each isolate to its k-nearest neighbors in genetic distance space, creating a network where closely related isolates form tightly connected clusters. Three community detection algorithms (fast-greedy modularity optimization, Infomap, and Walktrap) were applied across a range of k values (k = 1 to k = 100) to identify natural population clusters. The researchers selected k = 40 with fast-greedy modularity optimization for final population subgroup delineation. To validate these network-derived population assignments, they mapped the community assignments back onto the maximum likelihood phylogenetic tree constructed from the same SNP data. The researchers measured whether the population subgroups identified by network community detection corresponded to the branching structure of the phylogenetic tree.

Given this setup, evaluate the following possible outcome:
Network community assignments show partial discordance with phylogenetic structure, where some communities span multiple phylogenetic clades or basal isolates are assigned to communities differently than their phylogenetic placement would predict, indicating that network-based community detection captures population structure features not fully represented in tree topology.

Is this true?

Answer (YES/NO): NO